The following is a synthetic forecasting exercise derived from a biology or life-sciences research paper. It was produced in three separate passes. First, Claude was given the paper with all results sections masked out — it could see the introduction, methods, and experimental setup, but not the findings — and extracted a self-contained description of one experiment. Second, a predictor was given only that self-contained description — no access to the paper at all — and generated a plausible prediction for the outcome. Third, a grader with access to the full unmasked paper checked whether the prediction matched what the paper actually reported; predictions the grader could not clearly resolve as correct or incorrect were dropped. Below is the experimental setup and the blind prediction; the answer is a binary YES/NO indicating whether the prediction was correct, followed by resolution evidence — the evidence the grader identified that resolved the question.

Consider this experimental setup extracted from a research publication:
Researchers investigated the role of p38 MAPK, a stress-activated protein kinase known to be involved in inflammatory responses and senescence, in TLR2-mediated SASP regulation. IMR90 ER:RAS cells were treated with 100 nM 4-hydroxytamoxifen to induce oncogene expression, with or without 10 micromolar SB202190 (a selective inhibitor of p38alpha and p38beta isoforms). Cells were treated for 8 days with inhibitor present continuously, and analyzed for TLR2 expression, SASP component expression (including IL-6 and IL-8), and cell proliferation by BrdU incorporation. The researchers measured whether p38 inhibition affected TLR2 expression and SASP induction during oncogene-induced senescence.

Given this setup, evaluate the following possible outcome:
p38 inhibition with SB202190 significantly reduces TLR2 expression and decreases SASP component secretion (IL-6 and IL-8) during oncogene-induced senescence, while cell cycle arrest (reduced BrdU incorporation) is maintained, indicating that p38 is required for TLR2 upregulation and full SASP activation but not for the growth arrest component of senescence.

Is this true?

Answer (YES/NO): NO